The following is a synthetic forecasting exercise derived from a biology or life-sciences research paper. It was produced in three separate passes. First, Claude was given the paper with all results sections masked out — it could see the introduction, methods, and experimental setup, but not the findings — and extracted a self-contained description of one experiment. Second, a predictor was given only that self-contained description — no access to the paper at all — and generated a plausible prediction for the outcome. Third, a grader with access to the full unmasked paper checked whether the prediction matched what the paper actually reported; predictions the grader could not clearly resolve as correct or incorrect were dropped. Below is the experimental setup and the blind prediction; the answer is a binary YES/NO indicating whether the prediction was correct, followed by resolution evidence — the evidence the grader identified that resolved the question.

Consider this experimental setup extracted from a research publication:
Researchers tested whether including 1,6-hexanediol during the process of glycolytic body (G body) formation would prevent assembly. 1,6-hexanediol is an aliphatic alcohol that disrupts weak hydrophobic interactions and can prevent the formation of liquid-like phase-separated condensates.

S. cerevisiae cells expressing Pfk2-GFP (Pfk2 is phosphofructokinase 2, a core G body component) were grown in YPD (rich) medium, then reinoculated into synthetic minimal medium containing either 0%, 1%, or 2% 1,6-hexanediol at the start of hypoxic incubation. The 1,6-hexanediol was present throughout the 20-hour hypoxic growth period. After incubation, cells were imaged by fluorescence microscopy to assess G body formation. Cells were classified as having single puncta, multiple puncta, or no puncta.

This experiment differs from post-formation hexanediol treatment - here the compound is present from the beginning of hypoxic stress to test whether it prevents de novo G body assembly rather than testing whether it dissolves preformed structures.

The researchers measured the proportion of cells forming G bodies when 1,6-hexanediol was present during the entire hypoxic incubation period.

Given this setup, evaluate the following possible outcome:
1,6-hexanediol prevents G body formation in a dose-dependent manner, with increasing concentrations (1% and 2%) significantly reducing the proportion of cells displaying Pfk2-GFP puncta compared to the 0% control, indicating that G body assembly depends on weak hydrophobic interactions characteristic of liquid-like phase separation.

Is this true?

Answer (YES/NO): NO